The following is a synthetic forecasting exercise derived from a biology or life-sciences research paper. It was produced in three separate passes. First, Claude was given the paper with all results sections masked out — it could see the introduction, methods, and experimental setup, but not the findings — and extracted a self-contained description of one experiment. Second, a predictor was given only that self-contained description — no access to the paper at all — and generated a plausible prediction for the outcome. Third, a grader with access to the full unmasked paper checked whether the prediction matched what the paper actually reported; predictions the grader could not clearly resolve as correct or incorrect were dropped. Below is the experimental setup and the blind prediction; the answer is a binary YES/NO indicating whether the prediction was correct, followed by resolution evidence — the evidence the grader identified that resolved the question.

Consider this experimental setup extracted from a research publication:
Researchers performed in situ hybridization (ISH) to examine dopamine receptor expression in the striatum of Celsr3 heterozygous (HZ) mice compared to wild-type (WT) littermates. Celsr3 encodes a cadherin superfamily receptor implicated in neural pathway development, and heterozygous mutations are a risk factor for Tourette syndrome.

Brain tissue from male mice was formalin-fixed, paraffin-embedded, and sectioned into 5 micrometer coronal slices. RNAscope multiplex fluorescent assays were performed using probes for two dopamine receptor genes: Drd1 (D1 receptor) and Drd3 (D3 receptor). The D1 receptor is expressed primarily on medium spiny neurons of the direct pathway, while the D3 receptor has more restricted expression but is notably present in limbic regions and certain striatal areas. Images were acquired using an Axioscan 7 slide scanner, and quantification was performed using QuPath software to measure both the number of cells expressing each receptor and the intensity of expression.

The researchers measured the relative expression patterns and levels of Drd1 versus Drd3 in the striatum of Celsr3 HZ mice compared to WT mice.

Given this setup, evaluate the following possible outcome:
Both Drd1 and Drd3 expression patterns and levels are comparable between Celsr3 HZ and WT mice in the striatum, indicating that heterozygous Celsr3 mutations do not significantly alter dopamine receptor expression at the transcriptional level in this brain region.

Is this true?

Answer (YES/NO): NO